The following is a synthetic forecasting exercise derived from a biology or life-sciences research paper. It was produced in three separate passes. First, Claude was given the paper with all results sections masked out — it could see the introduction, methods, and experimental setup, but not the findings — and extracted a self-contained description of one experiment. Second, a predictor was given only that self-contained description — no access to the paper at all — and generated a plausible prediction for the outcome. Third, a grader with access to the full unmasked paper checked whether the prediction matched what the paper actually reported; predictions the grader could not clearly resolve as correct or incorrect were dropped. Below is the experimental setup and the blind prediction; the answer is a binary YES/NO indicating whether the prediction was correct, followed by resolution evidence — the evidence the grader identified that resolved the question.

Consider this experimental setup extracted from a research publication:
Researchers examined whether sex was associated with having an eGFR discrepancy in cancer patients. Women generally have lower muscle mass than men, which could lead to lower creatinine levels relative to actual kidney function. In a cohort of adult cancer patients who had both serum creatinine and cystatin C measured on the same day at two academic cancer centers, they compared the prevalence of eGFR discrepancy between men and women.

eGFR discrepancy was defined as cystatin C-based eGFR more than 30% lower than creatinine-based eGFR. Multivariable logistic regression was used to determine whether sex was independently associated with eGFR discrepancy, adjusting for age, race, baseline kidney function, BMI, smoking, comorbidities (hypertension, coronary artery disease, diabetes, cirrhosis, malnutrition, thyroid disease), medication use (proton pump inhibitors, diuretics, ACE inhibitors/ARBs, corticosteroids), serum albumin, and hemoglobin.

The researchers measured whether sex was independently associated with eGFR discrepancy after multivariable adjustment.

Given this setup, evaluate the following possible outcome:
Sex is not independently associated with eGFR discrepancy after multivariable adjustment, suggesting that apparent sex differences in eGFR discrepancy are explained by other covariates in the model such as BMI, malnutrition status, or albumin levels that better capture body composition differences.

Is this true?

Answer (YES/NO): YES